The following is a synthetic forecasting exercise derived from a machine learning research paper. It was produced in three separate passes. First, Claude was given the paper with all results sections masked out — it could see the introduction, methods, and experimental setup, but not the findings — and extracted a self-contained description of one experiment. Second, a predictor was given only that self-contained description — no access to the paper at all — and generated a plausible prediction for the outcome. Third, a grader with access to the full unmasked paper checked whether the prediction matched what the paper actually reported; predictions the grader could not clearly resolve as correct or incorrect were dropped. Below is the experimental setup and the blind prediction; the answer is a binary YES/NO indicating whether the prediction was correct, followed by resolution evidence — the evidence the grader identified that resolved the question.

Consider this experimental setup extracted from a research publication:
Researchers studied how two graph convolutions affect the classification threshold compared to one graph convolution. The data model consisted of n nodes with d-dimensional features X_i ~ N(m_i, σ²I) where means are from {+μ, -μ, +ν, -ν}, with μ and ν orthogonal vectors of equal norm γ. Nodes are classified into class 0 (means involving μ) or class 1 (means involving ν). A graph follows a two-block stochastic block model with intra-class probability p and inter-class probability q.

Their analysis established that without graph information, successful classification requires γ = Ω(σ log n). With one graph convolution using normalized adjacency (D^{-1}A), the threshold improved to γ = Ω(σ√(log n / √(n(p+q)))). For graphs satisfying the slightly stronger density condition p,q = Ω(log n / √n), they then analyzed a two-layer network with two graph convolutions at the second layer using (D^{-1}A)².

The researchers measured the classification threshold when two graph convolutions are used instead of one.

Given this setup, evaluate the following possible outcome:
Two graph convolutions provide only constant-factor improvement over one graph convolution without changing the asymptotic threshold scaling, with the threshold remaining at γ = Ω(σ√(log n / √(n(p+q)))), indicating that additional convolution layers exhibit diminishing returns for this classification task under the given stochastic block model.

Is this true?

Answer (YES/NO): NO